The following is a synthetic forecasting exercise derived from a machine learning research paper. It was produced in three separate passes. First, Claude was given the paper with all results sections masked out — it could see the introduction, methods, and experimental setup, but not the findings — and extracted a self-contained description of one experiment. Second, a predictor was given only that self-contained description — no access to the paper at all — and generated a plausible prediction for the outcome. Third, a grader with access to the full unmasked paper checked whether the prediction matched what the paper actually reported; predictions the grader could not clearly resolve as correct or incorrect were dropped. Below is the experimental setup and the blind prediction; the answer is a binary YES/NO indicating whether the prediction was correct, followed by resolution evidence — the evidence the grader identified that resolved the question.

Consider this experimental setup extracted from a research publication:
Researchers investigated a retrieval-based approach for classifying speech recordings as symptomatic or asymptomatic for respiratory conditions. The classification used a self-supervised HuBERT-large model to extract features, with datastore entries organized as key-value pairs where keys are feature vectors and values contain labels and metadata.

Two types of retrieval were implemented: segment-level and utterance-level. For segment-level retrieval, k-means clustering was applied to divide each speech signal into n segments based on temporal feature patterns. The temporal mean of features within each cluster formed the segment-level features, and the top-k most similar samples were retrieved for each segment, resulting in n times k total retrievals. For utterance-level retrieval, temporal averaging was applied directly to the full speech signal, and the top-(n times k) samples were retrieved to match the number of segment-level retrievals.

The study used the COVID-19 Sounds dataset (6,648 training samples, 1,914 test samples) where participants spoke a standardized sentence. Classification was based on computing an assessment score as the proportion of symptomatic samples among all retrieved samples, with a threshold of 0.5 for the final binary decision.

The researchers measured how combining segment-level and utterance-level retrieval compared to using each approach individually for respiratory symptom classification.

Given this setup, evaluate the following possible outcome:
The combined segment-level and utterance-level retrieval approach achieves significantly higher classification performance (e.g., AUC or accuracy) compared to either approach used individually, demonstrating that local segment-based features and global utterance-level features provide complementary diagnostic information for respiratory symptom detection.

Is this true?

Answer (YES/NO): YES